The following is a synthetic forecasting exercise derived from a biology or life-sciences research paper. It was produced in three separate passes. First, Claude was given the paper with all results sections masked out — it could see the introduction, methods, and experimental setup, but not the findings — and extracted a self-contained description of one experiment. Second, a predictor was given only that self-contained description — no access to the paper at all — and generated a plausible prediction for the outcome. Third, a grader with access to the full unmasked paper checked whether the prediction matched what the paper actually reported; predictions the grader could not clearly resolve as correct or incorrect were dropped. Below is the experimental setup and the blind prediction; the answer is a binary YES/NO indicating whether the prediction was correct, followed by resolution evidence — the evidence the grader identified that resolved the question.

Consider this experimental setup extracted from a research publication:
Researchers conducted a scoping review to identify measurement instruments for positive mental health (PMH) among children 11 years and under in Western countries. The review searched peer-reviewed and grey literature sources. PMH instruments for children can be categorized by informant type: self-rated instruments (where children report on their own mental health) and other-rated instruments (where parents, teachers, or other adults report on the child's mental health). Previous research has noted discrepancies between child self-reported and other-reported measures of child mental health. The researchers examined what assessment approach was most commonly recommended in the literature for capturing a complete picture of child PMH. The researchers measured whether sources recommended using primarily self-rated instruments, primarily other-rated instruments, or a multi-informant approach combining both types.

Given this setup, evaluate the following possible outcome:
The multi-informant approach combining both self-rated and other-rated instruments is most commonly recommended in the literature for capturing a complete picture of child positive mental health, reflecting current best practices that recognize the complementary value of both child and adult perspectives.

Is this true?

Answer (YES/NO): YES